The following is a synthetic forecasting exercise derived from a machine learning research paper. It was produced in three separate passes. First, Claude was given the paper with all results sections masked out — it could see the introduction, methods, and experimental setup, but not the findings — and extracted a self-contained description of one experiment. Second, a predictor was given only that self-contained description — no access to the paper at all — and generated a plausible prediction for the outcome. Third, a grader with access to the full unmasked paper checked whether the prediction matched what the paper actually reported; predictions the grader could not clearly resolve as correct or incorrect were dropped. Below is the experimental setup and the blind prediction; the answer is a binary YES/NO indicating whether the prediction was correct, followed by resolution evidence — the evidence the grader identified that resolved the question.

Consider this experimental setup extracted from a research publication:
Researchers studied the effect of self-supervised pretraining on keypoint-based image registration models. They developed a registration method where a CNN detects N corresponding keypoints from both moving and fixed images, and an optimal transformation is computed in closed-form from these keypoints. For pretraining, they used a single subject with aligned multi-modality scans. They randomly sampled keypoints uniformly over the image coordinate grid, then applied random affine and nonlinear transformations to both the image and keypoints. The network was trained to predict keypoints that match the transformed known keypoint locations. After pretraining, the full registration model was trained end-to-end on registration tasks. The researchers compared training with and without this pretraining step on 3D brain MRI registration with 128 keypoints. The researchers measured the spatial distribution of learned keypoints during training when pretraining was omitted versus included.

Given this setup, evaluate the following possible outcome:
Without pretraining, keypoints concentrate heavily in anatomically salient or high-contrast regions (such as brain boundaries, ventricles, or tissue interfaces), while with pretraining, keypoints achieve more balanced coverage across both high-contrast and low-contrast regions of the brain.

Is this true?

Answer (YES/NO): NO